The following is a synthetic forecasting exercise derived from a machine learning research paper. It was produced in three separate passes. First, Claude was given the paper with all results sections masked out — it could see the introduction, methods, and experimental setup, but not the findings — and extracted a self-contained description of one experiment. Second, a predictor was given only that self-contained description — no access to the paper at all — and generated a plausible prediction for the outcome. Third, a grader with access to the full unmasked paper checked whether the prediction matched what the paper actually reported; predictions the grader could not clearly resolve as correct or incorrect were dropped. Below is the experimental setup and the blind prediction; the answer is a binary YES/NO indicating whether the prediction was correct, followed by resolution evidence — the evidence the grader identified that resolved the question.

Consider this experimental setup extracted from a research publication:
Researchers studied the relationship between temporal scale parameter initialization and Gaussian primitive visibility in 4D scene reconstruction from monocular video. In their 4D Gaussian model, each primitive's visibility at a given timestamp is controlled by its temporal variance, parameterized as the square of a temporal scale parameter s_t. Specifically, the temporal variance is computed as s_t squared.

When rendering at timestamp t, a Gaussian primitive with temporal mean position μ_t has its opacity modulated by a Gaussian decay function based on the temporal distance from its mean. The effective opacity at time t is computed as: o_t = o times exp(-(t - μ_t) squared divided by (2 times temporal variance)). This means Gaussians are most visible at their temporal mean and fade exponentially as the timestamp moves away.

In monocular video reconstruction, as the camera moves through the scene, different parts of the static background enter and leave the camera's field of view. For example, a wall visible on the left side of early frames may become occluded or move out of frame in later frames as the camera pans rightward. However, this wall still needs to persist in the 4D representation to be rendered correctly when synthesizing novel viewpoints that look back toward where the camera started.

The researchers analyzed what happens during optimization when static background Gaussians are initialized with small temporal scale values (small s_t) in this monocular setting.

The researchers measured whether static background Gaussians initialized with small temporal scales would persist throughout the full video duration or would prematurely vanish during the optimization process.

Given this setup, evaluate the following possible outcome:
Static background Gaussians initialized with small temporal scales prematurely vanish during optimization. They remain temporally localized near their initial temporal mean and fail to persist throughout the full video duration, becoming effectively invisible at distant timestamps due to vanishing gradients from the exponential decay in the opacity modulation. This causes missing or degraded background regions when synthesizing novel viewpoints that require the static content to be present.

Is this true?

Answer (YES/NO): YES